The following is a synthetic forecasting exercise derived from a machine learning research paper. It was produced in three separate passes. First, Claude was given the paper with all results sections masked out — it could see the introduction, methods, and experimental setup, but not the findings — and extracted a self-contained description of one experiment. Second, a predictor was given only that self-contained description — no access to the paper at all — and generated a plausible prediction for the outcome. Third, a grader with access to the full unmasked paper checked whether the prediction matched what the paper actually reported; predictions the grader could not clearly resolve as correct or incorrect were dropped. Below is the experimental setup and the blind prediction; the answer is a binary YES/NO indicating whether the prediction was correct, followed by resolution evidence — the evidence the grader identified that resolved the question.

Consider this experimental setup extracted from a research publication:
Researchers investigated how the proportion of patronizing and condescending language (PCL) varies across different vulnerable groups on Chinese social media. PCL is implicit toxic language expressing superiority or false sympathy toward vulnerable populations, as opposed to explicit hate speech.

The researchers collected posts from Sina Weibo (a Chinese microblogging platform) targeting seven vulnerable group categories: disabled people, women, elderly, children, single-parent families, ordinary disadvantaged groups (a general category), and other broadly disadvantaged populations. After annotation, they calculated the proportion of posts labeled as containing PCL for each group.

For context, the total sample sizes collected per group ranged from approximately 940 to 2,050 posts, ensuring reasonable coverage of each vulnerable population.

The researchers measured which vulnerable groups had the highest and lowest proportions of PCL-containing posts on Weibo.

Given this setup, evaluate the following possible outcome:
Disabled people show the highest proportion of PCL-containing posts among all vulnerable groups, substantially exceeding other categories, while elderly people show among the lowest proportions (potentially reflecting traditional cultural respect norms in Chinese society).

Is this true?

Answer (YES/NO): NO